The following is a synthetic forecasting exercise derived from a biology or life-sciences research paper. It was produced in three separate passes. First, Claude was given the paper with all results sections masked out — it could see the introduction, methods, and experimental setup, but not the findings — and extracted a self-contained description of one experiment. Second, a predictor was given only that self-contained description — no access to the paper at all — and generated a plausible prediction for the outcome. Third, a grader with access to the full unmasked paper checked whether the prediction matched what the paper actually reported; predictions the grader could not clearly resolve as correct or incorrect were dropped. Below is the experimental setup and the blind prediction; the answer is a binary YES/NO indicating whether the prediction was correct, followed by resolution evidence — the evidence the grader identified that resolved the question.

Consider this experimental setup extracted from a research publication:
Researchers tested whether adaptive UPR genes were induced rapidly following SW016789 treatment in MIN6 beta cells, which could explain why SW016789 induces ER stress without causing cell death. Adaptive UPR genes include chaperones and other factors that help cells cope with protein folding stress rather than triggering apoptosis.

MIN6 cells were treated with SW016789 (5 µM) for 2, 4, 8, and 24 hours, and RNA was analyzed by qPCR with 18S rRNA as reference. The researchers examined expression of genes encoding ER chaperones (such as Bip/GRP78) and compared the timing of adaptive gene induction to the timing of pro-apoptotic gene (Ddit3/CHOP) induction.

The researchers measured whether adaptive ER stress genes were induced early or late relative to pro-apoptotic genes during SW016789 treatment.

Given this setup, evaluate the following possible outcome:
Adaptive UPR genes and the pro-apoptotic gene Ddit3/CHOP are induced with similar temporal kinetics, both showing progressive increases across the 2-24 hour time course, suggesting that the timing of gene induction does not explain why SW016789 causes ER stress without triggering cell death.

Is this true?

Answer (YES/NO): NO